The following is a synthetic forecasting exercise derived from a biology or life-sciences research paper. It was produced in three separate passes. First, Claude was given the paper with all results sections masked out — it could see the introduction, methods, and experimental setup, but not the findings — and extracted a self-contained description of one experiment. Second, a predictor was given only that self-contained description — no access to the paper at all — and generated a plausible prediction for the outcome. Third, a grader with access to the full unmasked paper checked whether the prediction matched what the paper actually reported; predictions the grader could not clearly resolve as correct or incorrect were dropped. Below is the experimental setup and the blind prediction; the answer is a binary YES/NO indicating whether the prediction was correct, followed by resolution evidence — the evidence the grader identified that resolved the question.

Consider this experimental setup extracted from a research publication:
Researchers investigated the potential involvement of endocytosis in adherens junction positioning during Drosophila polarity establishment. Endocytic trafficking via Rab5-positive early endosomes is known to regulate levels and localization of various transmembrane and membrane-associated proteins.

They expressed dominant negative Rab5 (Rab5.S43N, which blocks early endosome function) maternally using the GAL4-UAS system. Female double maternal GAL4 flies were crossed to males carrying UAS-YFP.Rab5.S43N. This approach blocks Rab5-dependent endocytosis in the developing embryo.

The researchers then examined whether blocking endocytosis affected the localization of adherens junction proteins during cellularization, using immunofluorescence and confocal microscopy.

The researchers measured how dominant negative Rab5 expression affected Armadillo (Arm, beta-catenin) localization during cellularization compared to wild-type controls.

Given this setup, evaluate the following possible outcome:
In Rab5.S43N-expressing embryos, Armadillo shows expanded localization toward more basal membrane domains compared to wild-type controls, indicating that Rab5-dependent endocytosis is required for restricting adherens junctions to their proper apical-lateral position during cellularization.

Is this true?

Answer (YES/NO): NO